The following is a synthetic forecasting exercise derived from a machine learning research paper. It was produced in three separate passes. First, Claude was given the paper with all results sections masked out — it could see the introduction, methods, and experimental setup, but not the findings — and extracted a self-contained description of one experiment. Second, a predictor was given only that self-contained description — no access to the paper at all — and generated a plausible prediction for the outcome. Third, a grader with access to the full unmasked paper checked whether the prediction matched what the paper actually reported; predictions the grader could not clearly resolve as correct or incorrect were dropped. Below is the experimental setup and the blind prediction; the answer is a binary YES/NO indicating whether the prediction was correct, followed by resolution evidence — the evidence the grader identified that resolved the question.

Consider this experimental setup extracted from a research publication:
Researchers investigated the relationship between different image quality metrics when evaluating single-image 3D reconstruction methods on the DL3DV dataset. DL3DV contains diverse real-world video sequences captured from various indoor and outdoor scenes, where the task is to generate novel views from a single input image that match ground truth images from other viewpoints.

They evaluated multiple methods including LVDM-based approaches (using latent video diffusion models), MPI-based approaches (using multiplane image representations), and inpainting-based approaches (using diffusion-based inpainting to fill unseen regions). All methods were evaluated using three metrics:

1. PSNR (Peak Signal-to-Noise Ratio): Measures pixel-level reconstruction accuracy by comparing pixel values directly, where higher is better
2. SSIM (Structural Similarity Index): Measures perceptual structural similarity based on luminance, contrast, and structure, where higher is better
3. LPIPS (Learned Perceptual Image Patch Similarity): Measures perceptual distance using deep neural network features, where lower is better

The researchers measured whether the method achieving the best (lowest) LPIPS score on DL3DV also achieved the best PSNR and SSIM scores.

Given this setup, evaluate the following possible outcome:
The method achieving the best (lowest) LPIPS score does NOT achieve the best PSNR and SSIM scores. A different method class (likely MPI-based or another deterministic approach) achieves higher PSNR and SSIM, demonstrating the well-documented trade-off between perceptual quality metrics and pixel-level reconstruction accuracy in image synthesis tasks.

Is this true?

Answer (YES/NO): NO